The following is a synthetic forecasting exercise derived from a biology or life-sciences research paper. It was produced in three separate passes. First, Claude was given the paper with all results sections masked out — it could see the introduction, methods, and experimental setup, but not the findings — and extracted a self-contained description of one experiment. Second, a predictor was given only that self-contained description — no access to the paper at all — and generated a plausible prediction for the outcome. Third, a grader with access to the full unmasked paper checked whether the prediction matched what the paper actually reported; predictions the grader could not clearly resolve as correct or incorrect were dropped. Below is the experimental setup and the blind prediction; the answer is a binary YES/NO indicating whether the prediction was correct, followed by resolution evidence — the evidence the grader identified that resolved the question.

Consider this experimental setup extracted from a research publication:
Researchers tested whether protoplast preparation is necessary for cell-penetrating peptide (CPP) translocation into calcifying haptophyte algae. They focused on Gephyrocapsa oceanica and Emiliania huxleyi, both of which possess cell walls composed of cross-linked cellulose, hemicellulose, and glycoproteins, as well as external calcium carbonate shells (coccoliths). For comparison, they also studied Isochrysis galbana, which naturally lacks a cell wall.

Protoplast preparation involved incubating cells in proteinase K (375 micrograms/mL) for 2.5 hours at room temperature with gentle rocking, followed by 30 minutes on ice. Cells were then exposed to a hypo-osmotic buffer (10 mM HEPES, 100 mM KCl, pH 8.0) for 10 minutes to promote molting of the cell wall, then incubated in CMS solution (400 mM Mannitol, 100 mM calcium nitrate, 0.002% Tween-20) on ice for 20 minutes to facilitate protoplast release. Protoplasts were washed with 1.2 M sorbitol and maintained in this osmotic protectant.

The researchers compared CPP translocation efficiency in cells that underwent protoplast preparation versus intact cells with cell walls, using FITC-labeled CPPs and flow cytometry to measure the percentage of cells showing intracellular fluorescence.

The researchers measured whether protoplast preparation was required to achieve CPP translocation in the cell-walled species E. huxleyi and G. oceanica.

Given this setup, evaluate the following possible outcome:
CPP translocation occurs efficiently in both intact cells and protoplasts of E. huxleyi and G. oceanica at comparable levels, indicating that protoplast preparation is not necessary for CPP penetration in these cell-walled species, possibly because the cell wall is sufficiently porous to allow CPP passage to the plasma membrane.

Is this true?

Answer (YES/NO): YES